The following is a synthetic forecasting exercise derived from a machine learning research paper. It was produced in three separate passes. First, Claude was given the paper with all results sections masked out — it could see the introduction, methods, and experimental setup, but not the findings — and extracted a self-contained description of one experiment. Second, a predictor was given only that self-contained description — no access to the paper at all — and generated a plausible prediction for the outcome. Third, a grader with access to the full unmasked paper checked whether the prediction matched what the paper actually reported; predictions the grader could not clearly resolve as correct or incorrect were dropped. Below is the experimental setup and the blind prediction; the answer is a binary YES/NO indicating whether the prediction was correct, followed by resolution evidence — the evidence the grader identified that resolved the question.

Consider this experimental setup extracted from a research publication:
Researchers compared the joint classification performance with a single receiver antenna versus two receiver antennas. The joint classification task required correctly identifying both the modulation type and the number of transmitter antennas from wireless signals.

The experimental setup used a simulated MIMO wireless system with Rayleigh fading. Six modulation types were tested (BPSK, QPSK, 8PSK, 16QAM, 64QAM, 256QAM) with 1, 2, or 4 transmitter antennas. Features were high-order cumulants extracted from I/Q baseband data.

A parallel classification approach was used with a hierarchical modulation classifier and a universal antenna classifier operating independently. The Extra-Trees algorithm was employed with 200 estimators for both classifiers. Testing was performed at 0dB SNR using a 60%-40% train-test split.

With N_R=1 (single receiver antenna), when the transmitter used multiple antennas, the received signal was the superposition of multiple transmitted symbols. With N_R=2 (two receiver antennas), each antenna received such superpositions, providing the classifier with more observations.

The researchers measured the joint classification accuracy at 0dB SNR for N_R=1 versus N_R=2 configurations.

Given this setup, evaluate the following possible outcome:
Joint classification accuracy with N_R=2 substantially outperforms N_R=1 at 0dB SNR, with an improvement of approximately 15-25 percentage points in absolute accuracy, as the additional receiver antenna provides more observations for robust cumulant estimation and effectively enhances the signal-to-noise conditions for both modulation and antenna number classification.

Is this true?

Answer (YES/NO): NO